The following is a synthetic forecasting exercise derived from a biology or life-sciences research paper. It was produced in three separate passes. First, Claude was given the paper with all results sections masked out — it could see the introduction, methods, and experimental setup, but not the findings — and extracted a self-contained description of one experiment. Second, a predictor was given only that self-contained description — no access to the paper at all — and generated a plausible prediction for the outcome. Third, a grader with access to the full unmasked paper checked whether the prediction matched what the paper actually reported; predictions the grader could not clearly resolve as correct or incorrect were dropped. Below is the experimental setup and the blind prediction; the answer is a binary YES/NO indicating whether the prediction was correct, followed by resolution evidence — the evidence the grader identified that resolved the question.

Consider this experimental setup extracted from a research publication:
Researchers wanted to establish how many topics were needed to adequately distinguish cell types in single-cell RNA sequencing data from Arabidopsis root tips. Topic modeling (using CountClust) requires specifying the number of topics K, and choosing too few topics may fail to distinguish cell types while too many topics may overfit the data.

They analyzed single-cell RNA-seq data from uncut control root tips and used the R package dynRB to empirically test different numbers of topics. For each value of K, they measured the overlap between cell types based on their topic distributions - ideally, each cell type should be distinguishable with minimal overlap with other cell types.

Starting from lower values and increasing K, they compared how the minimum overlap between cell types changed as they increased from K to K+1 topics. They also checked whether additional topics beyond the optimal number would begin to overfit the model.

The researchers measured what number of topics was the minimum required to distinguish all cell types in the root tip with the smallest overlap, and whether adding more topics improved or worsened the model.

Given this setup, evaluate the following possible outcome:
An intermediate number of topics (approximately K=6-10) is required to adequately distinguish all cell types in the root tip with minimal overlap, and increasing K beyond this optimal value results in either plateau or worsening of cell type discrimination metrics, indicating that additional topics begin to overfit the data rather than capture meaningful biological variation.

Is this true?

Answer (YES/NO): NO